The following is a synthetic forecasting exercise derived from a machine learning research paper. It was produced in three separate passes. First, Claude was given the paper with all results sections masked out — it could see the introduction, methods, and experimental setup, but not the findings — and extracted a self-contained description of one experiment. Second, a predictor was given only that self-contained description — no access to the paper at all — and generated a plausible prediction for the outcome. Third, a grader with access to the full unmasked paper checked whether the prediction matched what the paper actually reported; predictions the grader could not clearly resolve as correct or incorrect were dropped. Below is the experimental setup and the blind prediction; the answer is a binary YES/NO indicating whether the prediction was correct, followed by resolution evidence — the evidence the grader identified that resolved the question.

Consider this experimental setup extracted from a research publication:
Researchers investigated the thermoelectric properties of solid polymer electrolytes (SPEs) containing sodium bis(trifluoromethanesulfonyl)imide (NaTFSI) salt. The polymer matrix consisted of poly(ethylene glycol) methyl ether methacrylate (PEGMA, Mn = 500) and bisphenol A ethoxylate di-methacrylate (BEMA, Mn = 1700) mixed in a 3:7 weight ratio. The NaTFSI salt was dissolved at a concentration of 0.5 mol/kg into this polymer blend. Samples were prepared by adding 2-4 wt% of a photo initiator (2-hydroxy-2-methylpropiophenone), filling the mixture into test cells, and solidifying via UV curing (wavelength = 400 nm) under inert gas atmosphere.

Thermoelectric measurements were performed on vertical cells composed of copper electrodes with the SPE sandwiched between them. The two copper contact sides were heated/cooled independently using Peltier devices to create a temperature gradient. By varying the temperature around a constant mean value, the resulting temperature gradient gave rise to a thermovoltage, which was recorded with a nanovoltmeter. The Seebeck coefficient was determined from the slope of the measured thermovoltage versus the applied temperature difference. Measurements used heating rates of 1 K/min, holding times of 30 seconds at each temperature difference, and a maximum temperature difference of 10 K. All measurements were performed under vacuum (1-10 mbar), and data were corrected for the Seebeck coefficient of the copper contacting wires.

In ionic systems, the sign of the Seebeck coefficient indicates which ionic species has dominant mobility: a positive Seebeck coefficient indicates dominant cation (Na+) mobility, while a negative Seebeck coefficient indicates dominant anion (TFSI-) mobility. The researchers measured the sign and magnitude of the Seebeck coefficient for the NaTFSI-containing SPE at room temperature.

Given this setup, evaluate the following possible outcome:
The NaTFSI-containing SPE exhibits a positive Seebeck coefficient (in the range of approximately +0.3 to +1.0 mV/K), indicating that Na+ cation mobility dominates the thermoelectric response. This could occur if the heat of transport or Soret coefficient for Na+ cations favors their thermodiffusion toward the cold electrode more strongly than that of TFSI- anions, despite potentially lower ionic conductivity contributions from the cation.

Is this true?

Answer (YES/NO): NO